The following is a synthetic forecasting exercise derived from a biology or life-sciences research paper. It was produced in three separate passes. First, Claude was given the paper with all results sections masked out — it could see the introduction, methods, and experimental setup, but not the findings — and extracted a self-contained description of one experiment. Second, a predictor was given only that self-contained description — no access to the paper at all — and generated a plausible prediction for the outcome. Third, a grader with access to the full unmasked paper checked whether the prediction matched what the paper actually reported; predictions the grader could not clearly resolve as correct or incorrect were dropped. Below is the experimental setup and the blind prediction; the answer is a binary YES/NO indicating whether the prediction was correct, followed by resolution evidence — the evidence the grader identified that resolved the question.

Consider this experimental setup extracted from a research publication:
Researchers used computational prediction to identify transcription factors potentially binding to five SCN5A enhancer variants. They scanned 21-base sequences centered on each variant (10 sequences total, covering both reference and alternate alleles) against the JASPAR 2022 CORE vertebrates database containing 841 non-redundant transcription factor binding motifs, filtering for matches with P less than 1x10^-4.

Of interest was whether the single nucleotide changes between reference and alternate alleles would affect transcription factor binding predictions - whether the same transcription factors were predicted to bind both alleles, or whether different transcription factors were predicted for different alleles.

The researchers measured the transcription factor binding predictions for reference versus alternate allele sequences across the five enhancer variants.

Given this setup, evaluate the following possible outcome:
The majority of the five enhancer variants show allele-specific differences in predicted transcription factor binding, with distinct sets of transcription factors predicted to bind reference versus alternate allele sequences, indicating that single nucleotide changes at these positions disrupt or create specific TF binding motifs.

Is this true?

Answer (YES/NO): YES